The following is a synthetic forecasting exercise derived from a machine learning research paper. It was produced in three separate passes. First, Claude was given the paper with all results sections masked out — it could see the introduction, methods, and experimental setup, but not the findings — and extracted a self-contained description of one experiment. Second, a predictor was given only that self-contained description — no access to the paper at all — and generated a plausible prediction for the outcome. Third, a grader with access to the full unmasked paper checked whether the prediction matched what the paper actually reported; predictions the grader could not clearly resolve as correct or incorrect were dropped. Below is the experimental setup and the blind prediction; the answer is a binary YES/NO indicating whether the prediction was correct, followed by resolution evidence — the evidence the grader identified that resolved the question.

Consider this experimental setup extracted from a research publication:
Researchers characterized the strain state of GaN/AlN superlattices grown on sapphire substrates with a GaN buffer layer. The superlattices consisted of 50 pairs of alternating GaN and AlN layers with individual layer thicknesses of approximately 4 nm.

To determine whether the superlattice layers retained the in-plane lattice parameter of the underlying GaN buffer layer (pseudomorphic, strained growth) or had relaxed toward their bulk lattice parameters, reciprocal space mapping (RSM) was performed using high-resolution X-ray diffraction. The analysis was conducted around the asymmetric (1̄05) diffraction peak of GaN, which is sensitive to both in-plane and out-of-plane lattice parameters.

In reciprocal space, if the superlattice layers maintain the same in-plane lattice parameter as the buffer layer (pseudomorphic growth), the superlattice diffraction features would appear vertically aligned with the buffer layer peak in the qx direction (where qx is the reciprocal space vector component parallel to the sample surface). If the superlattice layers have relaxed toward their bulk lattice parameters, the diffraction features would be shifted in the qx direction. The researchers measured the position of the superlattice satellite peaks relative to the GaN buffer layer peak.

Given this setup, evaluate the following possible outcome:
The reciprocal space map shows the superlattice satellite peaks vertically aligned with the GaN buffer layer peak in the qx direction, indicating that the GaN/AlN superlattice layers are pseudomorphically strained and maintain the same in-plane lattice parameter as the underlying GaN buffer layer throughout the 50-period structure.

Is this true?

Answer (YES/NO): NO